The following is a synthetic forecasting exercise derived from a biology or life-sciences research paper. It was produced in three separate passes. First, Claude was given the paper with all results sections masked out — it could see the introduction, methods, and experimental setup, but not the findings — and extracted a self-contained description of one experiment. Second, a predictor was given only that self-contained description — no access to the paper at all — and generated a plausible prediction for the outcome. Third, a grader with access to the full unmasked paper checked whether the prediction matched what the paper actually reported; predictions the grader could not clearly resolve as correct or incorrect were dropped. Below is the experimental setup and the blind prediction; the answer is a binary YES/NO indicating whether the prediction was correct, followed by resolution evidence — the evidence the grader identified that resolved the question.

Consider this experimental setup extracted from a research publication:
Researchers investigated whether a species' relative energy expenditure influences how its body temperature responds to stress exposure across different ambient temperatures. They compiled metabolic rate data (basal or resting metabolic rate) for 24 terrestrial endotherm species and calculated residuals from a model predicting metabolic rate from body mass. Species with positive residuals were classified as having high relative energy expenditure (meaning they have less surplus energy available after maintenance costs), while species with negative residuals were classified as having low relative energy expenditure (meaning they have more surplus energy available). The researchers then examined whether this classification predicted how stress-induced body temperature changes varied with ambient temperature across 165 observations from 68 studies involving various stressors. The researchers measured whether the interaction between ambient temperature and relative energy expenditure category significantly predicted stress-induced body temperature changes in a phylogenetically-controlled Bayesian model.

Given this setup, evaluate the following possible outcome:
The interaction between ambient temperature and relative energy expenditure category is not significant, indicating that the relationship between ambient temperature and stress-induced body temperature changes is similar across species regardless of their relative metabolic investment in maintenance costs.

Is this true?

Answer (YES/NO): NO